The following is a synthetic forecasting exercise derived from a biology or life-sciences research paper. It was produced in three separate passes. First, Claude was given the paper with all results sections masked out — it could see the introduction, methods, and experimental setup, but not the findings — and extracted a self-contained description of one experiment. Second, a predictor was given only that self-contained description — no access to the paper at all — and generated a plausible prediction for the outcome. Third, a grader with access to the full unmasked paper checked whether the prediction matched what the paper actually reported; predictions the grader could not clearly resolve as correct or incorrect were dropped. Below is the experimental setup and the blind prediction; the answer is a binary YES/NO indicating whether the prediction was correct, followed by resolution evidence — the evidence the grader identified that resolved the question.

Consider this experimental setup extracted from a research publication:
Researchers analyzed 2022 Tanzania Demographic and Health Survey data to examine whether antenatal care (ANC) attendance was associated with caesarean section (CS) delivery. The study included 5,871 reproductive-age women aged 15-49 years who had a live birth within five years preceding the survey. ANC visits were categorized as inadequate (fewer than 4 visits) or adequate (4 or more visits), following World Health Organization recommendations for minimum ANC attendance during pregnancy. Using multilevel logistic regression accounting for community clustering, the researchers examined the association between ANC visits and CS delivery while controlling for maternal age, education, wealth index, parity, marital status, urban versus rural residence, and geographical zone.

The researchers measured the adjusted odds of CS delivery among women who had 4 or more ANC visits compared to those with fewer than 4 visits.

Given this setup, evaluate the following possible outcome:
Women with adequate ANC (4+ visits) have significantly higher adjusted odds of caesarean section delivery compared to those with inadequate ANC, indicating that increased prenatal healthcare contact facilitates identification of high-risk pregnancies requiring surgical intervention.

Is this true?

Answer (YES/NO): YES